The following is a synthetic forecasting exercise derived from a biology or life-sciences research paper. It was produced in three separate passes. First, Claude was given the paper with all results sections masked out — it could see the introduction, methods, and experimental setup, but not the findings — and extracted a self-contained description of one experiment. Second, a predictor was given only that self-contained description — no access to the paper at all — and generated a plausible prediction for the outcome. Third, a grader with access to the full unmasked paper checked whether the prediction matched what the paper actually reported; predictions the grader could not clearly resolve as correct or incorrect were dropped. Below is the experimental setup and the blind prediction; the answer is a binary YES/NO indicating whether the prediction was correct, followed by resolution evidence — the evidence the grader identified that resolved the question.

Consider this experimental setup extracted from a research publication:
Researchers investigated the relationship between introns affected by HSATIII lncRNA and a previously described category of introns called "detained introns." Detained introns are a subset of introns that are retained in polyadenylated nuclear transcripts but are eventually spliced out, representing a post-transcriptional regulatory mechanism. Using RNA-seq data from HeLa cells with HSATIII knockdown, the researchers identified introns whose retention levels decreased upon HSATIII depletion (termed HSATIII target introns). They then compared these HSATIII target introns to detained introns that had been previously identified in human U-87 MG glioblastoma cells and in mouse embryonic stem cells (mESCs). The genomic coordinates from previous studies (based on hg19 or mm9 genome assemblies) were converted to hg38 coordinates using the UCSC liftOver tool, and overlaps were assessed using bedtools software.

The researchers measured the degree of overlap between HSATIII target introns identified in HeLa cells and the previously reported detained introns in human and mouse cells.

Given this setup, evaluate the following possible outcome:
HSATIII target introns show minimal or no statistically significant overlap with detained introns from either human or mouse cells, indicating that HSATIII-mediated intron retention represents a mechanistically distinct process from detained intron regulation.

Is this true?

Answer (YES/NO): YES